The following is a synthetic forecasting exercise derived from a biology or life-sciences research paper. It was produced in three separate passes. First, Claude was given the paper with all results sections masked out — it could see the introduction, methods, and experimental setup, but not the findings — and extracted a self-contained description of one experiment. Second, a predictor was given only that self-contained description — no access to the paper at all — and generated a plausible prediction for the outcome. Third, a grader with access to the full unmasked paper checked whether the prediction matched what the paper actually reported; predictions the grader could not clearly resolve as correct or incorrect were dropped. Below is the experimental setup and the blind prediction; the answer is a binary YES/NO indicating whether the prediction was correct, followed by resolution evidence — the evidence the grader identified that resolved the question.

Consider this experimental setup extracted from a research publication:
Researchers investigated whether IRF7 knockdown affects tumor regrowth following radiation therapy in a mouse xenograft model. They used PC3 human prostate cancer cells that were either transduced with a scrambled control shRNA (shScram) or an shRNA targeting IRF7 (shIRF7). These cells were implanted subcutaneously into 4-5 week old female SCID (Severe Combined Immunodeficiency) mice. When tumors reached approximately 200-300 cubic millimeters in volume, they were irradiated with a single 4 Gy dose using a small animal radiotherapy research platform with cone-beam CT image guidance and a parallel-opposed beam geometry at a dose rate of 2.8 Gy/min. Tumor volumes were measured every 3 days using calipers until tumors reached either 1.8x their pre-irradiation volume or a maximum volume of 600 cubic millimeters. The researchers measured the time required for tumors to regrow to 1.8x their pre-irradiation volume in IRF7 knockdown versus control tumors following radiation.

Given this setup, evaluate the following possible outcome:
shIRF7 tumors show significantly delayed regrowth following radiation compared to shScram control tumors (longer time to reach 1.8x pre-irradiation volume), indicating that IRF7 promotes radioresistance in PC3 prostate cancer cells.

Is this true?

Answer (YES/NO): YES